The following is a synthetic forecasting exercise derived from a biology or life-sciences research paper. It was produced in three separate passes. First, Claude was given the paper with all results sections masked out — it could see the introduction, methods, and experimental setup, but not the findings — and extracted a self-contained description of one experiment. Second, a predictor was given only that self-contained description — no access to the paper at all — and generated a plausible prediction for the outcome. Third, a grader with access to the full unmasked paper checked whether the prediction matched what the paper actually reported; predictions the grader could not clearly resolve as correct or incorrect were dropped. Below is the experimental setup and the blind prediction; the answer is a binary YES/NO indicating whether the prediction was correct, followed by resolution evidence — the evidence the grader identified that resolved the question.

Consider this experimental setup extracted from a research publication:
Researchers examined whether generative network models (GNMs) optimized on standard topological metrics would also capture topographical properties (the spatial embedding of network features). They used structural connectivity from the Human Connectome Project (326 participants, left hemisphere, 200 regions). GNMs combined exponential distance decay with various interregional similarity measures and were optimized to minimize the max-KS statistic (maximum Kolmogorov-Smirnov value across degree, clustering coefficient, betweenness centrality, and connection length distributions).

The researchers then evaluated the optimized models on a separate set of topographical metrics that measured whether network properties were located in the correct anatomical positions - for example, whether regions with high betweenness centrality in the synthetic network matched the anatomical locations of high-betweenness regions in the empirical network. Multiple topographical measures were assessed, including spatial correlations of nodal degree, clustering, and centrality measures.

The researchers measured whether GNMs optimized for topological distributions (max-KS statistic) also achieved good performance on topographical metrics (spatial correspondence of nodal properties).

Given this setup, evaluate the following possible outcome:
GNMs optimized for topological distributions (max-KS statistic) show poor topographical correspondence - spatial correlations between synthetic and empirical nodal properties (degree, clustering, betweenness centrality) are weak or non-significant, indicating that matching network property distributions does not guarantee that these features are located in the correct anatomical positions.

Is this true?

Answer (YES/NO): YES